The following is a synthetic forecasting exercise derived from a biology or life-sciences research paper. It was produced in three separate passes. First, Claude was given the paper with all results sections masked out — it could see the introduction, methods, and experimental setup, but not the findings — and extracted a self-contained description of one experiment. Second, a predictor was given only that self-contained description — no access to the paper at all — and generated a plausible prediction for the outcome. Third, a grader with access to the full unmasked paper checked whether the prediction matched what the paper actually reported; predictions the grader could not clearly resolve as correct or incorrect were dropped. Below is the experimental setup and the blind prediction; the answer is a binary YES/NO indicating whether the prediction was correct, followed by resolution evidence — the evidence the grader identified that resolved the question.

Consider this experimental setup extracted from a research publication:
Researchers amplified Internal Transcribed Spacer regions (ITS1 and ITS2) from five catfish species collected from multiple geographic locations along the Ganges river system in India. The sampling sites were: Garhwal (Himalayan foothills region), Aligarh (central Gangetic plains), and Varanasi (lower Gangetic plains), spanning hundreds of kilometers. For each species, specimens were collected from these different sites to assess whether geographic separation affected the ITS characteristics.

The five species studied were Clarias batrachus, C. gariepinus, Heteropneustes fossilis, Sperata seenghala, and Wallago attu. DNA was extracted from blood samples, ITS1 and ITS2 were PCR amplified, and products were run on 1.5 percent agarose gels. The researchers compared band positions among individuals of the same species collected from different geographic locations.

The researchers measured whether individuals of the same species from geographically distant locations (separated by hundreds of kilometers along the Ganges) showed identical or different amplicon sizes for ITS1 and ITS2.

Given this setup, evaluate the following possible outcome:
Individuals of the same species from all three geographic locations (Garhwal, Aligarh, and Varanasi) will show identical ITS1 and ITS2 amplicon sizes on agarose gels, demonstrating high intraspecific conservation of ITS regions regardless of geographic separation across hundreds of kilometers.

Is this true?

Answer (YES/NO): YES